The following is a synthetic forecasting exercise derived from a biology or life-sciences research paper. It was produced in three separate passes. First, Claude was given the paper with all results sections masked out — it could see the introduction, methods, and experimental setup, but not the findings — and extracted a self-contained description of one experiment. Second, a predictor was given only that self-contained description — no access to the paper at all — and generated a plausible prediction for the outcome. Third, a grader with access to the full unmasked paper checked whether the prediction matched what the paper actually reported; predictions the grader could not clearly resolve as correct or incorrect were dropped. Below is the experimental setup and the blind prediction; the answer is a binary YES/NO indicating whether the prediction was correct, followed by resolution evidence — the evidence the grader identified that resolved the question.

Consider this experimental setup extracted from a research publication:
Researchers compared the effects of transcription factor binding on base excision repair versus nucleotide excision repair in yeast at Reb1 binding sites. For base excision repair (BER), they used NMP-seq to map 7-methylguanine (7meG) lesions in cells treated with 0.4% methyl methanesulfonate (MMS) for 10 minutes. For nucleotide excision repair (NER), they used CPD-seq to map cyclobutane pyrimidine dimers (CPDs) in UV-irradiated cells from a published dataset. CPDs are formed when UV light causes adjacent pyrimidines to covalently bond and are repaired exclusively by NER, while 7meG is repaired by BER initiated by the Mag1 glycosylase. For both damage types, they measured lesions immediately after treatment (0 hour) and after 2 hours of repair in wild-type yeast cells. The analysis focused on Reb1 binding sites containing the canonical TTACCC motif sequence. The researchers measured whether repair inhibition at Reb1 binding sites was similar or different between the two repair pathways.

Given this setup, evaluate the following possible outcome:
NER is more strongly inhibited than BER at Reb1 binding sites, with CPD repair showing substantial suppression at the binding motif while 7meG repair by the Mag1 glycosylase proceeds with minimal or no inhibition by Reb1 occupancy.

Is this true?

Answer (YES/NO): NO